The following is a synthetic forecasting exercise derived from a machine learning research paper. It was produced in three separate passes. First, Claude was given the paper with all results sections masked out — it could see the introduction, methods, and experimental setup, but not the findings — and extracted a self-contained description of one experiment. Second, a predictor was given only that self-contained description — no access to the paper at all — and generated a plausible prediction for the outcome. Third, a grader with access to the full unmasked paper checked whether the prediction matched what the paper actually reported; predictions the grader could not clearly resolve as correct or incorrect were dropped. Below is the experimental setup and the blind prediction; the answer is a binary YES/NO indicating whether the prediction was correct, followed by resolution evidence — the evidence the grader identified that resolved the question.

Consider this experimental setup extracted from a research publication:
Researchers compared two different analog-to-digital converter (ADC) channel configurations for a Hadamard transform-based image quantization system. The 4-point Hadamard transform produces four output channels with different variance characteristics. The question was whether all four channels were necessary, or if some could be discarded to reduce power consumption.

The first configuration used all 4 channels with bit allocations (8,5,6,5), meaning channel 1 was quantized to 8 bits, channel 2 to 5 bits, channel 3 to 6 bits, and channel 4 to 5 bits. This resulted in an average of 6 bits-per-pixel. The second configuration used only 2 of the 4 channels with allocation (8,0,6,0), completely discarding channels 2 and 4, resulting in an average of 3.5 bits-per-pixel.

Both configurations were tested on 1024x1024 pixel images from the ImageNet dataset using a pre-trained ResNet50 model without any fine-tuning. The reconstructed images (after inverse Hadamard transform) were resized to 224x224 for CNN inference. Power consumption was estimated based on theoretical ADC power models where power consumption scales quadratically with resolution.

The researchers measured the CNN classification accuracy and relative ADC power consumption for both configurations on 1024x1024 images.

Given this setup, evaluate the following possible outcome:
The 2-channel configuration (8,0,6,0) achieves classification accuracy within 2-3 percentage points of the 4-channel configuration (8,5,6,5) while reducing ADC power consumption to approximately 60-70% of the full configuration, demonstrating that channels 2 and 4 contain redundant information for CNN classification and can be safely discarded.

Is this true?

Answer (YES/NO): NO